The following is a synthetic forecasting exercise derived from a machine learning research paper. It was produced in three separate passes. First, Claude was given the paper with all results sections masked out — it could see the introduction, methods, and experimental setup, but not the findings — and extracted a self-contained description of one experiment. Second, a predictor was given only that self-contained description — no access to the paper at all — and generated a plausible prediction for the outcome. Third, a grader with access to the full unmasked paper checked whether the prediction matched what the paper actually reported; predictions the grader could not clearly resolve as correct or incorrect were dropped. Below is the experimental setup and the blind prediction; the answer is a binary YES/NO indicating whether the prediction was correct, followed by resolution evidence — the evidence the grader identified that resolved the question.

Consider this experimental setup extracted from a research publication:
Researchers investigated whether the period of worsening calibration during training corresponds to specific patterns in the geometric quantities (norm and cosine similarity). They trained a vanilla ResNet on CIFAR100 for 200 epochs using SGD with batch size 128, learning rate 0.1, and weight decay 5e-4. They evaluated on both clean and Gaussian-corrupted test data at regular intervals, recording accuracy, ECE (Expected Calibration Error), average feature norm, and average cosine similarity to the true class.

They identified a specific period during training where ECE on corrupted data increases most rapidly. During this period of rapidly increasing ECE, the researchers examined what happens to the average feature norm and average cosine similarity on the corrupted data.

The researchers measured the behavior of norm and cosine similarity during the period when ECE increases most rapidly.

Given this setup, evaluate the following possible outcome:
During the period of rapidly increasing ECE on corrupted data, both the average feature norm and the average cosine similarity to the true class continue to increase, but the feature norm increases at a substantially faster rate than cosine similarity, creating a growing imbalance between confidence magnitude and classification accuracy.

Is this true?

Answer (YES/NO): YES